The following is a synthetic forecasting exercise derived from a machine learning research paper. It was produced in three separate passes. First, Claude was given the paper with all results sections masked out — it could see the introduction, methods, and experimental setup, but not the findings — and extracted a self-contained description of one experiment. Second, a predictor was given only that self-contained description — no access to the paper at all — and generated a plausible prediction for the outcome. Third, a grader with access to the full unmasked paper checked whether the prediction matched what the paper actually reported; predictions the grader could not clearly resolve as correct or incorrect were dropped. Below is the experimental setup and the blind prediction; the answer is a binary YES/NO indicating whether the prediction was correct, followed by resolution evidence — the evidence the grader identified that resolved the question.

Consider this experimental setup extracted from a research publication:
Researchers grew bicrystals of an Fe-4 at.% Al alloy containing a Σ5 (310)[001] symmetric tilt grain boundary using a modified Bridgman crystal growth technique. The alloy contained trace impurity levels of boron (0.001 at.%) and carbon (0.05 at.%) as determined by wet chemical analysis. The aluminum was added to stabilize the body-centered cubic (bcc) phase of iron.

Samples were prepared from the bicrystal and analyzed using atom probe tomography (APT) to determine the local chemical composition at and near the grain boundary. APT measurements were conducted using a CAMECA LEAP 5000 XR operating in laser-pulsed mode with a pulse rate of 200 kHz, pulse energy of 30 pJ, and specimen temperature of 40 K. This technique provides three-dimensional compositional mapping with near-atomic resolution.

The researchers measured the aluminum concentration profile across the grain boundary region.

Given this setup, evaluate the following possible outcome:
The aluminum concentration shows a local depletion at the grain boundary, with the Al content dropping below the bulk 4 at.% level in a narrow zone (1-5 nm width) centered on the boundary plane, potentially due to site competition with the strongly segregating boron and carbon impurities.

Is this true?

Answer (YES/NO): YES